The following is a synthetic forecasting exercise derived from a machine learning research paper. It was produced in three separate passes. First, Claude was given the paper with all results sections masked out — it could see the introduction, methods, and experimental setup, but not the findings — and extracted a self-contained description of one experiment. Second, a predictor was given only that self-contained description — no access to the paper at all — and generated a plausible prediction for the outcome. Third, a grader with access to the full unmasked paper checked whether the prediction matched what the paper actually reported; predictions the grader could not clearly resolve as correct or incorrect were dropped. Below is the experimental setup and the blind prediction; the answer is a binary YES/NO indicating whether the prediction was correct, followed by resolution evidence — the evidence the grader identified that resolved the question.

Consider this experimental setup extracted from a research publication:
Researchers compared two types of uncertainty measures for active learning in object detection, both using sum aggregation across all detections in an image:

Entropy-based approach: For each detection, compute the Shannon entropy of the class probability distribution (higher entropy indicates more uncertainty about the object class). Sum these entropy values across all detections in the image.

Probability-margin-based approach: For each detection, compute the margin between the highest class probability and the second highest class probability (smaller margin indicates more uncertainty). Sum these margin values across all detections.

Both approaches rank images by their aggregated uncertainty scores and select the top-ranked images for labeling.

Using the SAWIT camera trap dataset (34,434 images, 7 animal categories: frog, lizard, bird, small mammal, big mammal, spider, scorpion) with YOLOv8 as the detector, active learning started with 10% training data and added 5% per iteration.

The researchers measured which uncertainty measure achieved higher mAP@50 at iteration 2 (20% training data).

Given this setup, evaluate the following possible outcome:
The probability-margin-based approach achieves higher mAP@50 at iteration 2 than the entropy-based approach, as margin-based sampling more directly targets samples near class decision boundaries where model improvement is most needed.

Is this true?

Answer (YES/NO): NO